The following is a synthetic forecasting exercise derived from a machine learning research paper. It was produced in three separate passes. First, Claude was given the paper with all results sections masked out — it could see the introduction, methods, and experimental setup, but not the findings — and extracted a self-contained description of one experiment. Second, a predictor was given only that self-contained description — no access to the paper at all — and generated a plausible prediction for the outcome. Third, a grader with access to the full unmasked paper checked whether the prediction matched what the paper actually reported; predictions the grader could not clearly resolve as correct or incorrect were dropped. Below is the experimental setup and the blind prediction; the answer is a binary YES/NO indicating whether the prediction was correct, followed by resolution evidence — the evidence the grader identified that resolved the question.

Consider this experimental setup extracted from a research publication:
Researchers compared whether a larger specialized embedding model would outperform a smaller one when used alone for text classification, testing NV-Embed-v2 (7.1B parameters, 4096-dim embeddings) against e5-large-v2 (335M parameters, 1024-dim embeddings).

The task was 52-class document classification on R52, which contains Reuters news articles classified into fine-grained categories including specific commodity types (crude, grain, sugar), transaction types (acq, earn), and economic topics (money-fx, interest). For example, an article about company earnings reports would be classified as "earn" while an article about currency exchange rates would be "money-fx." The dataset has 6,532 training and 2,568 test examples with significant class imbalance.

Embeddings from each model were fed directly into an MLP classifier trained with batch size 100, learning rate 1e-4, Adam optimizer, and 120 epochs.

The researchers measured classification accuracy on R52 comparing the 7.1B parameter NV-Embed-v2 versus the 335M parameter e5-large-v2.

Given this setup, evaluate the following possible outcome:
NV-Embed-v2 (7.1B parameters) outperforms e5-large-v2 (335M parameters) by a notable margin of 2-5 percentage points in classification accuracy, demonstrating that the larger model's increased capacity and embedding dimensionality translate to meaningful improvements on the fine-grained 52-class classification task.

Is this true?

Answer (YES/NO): NO